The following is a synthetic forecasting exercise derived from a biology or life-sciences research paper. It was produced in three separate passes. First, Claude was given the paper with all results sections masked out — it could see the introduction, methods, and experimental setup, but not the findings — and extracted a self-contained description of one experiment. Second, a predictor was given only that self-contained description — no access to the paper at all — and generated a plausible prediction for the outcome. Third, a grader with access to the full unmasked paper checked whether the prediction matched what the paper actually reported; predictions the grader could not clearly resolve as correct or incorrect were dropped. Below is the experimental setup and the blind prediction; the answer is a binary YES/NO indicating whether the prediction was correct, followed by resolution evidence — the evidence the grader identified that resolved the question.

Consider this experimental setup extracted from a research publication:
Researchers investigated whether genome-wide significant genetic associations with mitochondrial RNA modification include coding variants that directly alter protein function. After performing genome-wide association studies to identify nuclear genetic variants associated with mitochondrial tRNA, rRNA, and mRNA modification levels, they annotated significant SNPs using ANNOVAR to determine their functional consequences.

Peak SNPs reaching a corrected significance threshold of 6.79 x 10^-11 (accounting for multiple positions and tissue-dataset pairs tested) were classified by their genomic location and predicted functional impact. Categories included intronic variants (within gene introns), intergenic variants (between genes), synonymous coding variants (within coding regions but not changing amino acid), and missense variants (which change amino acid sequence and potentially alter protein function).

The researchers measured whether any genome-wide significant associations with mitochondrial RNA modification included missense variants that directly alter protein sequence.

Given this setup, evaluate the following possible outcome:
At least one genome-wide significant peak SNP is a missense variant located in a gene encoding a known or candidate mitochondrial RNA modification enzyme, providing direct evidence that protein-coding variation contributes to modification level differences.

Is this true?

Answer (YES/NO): NO